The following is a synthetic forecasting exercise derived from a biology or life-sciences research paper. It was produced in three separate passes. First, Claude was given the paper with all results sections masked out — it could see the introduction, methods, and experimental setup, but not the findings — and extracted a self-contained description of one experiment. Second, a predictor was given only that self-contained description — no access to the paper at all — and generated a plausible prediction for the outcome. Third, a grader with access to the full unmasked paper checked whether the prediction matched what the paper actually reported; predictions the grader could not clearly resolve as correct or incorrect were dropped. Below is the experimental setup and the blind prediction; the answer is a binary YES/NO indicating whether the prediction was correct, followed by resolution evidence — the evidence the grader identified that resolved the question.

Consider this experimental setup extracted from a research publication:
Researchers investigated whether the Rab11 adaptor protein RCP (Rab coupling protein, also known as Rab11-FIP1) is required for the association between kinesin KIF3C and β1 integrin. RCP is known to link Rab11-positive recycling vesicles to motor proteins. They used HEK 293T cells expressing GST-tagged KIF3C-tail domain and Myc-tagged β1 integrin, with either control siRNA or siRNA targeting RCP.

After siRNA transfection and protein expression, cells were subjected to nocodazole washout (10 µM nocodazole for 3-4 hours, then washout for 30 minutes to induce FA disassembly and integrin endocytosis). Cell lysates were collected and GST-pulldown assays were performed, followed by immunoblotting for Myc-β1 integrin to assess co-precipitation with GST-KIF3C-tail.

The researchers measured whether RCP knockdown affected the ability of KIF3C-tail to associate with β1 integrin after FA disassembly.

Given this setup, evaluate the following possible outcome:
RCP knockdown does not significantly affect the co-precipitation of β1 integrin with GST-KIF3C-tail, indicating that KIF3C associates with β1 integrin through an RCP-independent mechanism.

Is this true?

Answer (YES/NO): NO